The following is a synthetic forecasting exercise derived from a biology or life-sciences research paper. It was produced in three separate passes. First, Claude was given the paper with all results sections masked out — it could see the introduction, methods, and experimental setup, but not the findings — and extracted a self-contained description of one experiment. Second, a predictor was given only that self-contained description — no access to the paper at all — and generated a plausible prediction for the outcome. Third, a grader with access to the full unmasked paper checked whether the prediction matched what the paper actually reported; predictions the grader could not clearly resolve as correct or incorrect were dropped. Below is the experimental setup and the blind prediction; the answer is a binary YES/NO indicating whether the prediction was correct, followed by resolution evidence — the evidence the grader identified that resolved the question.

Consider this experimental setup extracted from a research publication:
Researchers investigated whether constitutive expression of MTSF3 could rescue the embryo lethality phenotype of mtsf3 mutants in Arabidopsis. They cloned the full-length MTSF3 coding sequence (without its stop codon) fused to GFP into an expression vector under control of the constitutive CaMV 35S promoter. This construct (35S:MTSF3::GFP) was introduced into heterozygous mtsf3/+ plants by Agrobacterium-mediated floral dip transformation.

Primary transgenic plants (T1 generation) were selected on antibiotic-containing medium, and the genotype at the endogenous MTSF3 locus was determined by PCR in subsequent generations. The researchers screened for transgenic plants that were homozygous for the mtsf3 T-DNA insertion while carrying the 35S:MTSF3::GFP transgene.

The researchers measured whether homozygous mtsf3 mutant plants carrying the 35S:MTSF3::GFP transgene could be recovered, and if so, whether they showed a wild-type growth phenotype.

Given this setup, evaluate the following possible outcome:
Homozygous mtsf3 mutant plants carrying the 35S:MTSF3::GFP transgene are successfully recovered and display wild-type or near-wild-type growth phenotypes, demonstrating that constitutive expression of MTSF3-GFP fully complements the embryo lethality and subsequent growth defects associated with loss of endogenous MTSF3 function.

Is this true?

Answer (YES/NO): YES